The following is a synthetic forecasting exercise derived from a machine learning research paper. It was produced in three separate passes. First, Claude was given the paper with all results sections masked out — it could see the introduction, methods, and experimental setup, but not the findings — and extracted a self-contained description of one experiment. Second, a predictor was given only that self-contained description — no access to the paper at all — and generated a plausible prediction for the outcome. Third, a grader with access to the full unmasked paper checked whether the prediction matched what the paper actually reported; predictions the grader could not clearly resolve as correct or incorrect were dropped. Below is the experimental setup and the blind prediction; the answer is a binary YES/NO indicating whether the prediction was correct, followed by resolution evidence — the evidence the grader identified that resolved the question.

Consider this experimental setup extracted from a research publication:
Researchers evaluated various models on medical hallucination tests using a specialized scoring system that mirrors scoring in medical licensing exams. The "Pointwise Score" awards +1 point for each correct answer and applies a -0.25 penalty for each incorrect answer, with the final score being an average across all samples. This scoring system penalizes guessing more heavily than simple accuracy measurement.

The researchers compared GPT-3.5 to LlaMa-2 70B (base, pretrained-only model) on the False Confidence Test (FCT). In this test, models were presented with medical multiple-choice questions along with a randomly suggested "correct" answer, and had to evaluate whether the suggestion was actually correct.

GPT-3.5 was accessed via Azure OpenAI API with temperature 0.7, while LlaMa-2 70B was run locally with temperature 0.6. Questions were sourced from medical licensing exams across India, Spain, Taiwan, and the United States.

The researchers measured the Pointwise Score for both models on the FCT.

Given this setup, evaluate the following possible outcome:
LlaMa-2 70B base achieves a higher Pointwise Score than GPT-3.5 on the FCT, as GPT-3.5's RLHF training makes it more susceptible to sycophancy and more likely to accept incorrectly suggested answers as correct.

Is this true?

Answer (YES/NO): YES